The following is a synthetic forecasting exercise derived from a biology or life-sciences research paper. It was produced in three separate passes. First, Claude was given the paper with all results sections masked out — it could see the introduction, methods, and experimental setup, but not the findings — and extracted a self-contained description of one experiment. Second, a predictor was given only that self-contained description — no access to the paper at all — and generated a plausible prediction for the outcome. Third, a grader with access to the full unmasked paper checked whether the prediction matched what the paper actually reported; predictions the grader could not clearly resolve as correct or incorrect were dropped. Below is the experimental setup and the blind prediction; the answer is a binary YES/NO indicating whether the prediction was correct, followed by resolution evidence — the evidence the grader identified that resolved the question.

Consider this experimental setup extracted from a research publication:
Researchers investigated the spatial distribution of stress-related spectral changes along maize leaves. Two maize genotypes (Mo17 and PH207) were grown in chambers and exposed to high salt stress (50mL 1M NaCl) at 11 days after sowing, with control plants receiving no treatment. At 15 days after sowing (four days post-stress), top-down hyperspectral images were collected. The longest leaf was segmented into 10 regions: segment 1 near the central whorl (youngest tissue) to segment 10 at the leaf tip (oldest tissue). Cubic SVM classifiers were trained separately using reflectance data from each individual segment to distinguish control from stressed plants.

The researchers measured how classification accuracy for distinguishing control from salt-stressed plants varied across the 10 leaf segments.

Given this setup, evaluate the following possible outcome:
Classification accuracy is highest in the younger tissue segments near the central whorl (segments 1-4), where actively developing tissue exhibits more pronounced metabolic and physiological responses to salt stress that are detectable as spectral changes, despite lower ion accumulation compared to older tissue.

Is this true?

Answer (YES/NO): NO